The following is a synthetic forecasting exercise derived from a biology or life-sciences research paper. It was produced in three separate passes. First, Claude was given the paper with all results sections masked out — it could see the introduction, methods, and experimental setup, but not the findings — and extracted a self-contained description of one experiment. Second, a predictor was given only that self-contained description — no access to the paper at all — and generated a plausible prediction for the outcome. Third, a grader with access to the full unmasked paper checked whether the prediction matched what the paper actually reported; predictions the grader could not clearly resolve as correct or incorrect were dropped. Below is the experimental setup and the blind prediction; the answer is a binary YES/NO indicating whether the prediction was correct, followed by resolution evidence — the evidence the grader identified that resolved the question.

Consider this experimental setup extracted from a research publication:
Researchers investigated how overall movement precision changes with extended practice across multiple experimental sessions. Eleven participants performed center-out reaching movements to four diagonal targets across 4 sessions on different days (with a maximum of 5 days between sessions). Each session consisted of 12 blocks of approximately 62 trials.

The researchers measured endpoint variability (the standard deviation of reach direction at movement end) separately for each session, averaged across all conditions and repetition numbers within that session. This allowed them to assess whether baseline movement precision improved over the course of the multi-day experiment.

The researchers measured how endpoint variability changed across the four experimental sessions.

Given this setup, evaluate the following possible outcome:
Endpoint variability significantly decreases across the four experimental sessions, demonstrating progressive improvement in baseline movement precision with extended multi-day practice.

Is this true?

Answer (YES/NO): YES